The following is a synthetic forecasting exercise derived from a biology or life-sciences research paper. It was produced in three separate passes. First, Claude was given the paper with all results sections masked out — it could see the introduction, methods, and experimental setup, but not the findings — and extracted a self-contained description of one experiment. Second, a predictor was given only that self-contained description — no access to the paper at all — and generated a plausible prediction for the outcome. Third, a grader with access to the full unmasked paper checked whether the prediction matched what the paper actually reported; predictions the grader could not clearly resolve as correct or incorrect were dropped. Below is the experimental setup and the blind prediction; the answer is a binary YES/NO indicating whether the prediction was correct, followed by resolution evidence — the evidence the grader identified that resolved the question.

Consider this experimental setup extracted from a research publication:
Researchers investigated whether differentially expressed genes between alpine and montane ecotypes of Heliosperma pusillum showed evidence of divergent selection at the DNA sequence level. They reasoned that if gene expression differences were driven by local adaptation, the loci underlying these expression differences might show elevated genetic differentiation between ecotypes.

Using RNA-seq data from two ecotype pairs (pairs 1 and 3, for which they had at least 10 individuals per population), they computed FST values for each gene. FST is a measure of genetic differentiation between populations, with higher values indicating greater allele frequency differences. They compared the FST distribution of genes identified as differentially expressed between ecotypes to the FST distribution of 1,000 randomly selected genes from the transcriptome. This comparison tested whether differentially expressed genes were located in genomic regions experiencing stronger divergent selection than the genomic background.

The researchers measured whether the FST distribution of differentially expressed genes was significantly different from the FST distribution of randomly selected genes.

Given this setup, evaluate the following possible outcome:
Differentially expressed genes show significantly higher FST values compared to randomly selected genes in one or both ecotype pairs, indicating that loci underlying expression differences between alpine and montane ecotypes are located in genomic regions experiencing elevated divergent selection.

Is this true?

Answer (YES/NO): NO